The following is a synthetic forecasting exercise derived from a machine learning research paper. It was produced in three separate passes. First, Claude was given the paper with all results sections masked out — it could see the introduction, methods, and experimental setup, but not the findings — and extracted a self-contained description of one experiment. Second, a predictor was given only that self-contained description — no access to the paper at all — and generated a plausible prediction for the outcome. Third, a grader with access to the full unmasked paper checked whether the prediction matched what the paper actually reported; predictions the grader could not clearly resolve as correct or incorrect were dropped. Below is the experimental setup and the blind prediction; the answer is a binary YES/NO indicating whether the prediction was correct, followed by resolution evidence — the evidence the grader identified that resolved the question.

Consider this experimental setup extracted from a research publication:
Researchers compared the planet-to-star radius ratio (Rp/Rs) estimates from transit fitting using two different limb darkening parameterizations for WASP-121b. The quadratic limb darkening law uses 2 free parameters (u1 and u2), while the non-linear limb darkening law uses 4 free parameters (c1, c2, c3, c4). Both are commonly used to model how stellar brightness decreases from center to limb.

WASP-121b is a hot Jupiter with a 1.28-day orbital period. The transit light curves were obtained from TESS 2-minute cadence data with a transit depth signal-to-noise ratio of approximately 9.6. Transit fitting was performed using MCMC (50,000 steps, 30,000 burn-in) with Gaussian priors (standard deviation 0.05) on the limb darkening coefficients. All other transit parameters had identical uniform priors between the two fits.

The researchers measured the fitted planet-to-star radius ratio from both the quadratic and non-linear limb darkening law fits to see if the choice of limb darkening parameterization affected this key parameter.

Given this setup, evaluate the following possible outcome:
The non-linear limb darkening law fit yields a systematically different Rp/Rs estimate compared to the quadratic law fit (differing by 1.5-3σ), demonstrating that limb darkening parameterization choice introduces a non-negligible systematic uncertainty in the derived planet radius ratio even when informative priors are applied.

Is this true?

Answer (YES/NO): NO